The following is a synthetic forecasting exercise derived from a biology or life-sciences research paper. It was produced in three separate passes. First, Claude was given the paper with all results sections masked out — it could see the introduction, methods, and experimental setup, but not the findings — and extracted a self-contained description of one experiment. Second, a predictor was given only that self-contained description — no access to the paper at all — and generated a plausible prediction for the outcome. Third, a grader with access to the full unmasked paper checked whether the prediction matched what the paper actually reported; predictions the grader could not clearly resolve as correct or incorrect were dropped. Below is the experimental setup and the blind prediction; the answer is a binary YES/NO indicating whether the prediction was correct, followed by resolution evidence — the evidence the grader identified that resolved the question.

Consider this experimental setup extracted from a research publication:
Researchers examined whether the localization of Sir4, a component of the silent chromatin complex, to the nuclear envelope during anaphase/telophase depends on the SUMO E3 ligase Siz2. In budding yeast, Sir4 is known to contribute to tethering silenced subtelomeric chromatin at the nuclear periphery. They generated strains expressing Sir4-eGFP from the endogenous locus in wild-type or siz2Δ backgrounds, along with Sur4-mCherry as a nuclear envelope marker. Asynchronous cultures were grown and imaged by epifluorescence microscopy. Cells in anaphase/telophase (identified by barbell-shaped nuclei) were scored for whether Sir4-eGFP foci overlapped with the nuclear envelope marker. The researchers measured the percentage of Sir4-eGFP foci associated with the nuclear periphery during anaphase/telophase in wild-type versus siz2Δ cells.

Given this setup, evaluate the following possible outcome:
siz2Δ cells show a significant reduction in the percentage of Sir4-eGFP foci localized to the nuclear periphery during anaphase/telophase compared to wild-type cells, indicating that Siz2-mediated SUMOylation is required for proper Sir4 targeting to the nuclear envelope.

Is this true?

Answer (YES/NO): NO